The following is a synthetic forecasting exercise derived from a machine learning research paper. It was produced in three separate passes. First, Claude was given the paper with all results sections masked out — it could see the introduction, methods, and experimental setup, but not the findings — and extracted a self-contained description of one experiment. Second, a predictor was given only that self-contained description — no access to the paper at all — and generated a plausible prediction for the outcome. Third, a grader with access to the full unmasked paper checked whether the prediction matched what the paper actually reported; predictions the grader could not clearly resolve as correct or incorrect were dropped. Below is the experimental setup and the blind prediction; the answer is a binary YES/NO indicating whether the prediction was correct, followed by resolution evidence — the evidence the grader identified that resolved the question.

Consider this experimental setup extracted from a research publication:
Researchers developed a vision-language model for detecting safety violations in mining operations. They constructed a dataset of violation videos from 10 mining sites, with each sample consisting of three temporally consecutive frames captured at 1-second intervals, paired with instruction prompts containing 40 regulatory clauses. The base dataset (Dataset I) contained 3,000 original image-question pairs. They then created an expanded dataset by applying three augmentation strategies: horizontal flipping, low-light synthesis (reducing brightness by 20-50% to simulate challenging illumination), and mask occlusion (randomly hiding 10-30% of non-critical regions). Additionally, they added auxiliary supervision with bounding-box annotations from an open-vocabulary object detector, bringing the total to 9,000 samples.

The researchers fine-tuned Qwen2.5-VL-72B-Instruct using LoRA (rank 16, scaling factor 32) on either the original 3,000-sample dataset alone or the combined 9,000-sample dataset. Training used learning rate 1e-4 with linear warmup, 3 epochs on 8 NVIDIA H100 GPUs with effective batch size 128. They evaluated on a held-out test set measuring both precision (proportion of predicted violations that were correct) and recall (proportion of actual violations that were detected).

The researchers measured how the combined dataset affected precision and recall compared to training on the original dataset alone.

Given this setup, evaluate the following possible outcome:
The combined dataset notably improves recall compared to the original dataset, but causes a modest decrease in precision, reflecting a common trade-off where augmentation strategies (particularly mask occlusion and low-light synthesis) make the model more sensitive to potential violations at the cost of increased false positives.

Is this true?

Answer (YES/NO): NO